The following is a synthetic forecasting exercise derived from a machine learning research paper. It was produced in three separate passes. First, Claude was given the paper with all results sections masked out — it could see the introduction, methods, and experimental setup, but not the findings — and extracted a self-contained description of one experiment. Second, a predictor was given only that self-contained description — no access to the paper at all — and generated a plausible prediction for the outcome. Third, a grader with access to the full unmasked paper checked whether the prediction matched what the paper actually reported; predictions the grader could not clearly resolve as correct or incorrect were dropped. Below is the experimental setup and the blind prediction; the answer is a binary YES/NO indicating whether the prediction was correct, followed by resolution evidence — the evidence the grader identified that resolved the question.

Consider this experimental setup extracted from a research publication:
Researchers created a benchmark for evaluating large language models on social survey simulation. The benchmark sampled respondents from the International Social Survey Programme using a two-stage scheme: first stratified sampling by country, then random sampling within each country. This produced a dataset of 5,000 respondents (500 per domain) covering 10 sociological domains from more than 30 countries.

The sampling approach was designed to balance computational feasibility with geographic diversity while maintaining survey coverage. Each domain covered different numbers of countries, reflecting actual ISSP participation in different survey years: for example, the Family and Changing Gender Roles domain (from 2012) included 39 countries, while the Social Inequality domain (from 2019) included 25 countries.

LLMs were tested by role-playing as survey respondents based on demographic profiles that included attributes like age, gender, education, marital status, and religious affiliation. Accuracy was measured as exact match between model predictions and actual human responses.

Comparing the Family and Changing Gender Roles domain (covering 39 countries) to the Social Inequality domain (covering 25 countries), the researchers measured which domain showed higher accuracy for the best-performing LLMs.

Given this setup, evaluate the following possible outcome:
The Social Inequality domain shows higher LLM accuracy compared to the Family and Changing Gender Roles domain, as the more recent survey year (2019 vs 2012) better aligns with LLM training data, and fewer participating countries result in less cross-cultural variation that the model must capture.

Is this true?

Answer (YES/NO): NO